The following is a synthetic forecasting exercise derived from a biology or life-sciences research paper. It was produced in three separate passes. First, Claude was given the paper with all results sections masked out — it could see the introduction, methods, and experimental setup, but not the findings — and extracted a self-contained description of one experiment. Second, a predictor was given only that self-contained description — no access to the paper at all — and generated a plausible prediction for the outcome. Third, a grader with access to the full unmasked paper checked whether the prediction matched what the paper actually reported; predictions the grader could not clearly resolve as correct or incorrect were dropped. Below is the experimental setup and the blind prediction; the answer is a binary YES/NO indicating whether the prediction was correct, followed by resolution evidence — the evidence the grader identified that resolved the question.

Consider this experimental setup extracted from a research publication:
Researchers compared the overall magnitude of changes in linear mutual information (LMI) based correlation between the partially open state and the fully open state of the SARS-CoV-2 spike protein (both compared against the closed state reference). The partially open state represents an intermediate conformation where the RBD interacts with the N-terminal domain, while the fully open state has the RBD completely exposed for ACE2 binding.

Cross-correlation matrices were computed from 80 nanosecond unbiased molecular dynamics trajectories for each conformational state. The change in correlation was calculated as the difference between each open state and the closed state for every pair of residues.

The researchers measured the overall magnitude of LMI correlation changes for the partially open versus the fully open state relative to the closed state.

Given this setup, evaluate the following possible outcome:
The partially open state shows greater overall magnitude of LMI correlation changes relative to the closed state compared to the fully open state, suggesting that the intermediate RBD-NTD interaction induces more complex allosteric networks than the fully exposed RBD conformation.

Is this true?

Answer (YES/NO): NO